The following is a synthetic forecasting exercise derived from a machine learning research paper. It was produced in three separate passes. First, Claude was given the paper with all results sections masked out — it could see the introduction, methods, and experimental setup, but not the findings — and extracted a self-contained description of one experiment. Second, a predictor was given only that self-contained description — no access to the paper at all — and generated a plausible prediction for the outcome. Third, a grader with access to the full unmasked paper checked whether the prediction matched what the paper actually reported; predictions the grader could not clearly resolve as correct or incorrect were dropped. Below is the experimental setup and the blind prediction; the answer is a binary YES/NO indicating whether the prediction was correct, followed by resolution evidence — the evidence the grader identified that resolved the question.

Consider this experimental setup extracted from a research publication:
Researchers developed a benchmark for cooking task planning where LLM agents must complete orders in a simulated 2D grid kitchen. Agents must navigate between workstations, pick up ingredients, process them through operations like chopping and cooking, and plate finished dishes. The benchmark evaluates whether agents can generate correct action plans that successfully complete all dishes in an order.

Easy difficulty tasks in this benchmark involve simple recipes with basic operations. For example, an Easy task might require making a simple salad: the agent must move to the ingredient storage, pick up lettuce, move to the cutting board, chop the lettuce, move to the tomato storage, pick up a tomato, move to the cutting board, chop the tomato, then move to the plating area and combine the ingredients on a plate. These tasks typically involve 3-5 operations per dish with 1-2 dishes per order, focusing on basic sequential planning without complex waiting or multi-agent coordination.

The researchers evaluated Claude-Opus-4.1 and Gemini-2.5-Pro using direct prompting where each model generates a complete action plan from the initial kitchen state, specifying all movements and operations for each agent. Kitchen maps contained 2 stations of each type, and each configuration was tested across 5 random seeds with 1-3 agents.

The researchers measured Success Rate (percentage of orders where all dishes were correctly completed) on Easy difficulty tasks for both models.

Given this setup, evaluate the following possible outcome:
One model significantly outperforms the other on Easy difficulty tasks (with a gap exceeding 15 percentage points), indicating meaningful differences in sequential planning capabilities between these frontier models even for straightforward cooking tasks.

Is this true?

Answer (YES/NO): YES